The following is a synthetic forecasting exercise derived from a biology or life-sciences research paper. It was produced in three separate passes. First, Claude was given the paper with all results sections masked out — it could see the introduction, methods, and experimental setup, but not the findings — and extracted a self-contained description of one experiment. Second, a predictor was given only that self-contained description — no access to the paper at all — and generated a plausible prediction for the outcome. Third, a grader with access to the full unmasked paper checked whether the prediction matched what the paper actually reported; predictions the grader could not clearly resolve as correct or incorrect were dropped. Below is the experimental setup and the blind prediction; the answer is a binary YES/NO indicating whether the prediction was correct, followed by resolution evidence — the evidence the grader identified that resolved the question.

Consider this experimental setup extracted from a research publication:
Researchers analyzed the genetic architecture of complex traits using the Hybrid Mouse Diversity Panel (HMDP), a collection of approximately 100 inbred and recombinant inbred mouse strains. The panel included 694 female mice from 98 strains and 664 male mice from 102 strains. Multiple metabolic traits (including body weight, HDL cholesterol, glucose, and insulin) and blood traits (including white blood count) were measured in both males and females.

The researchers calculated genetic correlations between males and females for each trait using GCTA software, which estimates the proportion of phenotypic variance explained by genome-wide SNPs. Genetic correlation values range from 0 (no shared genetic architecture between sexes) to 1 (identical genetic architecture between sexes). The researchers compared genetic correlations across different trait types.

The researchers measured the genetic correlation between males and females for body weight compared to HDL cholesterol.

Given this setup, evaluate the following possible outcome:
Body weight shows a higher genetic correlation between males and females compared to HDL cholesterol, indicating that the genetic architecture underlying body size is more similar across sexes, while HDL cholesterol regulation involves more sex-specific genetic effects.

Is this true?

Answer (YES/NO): YES